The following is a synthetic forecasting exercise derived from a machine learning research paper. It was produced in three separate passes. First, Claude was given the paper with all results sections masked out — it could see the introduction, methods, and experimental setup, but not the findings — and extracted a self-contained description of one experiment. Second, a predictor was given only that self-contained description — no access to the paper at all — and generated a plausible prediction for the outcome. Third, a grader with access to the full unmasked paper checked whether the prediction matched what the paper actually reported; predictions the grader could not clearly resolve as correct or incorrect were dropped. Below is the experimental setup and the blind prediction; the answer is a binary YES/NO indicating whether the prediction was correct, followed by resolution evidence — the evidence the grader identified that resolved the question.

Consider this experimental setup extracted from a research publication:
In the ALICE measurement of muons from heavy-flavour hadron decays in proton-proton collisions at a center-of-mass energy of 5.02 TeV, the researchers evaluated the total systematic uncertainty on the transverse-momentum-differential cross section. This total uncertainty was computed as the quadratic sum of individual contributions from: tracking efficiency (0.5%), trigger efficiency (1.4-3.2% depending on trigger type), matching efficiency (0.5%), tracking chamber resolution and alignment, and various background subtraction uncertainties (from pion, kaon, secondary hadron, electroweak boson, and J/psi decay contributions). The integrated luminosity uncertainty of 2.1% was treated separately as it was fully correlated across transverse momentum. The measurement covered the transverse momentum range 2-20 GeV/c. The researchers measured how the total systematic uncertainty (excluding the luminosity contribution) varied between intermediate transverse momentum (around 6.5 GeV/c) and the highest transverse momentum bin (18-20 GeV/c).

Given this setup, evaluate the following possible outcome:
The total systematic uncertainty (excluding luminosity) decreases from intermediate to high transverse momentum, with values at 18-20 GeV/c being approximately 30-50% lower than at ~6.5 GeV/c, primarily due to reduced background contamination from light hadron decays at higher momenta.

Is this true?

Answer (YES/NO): NO